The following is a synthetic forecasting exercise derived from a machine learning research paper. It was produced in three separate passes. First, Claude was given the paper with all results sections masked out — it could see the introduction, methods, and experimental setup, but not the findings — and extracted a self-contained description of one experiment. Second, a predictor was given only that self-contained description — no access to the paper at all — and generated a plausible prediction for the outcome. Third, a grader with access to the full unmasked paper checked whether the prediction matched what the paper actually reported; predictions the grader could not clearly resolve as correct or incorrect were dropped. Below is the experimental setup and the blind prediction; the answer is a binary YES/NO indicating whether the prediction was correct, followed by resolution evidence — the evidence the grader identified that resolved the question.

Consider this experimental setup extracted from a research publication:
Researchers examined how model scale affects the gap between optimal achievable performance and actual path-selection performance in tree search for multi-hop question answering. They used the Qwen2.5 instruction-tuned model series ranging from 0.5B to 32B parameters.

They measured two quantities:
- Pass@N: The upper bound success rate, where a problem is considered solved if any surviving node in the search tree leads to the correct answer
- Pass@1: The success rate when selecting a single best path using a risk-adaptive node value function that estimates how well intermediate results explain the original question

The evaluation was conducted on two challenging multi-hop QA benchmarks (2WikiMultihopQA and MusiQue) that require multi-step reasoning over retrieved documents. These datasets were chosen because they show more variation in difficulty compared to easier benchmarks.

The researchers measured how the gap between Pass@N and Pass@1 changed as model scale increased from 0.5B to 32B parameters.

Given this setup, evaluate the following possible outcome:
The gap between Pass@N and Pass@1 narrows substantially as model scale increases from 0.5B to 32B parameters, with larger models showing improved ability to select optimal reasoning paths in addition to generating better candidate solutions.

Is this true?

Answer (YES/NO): YES